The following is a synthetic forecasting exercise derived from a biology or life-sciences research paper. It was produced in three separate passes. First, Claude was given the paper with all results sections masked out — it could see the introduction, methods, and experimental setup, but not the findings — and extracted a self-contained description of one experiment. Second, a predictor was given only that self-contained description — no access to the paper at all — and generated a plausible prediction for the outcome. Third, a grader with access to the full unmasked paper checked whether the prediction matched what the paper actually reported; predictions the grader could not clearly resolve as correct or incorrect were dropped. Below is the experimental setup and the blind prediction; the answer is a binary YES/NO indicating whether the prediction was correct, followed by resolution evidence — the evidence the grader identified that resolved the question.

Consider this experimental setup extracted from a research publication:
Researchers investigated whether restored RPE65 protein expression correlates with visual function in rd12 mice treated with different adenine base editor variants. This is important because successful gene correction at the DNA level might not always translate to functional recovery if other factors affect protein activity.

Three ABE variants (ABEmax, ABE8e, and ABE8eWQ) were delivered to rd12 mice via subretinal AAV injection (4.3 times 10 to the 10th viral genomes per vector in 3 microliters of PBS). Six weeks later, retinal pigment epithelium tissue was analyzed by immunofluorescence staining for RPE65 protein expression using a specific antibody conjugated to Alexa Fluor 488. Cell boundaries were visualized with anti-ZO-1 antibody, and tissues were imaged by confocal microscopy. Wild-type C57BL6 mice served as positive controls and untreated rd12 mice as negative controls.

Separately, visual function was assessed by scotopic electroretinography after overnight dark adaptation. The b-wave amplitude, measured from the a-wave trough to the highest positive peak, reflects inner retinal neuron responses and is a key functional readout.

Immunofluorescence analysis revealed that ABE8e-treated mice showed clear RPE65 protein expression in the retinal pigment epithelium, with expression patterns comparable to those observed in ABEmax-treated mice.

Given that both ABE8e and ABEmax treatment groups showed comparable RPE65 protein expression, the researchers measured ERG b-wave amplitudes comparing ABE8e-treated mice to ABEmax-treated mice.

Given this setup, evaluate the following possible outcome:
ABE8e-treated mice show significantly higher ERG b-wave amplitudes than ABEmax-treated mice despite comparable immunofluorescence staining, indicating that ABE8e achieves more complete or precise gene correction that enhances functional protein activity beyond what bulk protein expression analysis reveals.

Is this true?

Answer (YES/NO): NO